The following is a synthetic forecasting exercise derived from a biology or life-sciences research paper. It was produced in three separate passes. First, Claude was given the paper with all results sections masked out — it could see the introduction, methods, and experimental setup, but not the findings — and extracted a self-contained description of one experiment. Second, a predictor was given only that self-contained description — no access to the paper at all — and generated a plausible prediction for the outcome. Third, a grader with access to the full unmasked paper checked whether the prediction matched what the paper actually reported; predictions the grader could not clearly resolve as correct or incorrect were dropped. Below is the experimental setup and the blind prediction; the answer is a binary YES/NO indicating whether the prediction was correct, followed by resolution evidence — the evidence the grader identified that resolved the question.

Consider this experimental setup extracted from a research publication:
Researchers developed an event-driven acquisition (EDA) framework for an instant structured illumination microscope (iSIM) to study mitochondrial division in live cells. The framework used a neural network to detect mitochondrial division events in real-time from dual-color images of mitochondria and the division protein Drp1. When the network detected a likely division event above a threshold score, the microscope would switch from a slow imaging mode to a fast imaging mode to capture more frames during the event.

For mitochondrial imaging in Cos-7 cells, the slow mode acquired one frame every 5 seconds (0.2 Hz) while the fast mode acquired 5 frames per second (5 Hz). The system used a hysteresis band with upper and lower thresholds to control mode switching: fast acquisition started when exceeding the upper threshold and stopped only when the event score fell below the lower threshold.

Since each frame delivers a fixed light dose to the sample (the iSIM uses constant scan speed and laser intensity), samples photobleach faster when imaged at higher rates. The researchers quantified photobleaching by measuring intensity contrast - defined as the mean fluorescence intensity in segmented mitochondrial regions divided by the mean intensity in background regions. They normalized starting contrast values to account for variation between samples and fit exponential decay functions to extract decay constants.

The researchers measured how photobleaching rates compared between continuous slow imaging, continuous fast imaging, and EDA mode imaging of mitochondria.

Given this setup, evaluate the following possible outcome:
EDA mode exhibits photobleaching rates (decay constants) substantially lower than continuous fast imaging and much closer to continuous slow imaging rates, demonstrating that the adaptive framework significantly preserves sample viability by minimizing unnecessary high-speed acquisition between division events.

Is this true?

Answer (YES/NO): NO